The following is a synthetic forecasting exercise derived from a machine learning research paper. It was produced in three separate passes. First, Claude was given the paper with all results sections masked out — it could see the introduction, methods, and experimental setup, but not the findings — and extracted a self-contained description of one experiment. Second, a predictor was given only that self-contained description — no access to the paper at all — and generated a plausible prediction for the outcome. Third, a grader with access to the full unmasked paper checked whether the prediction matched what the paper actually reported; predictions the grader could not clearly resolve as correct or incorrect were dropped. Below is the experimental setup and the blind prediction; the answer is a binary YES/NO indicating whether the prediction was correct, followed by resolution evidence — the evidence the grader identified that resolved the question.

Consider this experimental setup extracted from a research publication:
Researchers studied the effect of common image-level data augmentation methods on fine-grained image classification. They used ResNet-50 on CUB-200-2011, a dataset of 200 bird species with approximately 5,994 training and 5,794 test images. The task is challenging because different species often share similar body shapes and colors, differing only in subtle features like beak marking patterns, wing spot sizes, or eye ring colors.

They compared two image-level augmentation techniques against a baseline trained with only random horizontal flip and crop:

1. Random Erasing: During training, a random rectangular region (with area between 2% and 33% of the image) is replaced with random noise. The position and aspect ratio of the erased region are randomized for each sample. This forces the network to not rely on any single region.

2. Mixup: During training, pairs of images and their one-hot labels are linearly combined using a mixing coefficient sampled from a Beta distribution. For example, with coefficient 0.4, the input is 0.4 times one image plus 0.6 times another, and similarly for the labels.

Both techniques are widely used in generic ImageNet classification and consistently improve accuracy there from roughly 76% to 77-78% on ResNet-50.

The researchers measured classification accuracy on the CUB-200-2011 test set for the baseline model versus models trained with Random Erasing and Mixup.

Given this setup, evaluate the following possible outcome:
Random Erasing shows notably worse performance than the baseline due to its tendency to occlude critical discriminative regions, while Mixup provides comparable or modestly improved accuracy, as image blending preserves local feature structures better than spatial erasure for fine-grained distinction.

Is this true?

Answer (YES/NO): YES